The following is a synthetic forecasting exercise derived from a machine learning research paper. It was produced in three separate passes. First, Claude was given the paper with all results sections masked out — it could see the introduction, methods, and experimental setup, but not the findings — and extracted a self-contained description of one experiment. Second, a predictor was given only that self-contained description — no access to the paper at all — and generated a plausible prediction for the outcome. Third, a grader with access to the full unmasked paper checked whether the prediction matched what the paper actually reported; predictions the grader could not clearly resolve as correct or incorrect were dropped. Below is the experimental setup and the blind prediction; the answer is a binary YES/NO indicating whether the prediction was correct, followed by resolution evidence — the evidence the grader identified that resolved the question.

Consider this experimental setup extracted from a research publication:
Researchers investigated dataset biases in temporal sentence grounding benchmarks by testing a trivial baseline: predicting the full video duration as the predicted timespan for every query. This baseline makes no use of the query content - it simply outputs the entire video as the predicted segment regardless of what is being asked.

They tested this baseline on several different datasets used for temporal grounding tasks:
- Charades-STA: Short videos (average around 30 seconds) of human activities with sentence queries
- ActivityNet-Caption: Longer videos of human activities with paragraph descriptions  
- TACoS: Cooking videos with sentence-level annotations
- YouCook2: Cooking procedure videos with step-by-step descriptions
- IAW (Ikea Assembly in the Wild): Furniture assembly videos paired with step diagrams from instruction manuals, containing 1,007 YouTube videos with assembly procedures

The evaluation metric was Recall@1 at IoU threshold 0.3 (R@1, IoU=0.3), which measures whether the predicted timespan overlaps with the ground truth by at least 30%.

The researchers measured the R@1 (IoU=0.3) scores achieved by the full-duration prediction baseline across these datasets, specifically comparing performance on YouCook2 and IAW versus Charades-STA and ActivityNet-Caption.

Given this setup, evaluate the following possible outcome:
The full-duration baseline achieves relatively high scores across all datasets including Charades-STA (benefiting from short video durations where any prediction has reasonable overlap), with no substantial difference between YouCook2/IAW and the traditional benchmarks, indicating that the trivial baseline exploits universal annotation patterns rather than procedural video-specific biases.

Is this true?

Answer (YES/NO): NO